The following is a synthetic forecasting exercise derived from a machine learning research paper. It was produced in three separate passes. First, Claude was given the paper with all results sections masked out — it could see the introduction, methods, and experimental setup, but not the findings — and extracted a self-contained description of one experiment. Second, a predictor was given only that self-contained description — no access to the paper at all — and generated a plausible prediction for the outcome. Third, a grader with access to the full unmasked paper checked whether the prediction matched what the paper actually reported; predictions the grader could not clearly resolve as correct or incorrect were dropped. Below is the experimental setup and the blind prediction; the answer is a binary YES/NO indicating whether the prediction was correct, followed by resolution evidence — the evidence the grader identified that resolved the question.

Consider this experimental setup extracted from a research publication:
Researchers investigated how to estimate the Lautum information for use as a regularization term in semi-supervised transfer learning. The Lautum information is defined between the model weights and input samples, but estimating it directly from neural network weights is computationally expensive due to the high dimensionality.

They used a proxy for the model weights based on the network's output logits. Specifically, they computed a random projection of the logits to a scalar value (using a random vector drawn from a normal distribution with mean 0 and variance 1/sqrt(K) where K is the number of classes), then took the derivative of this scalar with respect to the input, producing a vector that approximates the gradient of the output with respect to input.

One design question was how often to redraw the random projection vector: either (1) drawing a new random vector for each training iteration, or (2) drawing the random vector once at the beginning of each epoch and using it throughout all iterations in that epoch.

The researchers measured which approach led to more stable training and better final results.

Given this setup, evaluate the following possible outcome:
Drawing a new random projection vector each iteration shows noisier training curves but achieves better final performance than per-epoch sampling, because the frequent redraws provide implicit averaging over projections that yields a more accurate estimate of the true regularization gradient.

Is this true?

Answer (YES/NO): NO